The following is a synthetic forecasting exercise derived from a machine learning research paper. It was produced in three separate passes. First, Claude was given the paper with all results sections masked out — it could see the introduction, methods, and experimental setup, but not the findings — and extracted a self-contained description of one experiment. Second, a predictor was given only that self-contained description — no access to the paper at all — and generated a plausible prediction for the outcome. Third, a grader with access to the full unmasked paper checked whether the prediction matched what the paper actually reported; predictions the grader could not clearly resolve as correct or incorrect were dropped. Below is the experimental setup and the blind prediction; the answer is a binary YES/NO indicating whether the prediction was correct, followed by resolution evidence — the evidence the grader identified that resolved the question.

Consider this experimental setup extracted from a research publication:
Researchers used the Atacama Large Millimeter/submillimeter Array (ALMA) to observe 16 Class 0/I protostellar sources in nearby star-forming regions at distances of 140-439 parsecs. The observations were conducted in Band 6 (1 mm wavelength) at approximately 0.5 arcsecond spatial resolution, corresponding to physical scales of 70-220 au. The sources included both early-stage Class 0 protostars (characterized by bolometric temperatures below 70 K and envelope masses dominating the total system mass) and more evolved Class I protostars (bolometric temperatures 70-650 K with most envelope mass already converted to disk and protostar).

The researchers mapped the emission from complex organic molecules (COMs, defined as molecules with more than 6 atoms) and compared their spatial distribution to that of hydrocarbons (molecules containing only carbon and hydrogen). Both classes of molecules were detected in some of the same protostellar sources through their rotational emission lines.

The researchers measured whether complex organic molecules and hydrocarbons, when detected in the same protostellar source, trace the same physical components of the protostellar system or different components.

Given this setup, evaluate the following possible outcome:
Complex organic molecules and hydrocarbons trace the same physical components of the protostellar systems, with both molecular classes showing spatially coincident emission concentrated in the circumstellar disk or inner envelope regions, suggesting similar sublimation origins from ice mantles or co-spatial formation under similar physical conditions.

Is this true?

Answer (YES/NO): NO